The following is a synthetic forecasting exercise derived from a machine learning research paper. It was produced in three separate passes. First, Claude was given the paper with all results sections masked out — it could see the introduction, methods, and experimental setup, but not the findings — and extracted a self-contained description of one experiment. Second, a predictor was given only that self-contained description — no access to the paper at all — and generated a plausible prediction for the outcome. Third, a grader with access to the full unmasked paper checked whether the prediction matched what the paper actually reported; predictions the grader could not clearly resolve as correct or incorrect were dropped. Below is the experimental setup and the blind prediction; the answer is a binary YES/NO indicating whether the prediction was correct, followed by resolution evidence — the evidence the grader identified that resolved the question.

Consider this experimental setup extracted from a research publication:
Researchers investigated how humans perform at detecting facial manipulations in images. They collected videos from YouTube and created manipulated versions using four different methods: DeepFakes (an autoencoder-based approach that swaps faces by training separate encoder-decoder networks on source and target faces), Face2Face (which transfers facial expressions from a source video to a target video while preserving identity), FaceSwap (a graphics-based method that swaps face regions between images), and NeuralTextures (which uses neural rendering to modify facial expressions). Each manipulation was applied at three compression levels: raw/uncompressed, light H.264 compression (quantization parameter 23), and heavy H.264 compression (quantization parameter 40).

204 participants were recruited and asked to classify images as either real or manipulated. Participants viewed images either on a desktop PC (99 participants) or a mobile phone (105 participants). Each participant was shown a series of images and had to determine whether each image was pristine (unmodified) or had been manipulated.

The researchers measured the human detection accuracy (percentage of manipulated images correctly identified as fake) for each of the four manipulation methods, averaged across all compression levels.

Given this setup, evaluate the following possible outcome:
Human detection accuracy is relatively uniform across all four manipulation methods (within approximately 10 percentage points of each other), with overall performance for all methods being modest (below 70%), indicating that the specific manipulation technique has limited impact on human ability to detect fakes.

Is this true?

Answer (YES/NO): NO